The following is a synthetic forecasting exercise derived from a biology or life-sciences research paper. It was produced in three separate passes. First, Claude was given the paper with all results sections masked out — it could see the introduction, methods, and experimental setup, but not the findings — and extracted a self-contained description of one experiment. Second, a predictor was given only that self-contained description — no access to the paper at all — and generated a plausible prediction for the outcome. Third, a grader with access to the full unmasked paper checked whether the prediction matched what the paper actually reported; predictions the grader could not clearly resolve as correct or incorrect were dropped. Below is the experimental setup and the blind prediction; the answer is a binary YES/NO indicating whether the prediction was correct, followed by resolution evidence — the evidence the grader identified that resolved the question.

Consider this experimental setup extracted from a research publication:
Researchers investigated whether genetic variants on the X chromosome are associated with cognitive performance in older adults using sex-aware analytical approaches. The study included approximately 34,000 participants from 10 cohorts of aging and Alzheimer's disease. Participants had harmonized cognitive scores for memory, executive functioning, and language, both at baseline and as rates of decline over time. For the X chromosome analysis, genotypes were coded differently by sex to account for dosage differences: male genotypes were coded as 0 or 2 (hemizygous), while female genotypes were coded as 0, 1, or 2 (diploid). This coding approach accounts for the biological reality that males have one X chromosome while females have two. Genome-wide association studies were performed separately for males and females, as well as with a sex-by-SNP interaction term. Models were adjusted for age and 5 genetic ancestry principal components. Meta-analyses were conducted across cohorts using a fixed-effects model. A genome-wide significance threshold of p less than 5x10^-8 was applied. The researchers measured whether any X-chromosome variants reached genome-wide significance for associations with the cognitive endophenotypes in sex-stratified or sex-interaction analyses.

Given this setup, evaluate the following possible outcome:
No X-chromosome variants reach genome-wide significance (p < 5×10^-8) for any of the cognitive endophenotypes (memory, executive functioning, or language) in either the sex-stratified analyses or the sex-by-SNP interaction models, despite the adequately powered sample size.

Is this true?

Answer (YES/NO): YES